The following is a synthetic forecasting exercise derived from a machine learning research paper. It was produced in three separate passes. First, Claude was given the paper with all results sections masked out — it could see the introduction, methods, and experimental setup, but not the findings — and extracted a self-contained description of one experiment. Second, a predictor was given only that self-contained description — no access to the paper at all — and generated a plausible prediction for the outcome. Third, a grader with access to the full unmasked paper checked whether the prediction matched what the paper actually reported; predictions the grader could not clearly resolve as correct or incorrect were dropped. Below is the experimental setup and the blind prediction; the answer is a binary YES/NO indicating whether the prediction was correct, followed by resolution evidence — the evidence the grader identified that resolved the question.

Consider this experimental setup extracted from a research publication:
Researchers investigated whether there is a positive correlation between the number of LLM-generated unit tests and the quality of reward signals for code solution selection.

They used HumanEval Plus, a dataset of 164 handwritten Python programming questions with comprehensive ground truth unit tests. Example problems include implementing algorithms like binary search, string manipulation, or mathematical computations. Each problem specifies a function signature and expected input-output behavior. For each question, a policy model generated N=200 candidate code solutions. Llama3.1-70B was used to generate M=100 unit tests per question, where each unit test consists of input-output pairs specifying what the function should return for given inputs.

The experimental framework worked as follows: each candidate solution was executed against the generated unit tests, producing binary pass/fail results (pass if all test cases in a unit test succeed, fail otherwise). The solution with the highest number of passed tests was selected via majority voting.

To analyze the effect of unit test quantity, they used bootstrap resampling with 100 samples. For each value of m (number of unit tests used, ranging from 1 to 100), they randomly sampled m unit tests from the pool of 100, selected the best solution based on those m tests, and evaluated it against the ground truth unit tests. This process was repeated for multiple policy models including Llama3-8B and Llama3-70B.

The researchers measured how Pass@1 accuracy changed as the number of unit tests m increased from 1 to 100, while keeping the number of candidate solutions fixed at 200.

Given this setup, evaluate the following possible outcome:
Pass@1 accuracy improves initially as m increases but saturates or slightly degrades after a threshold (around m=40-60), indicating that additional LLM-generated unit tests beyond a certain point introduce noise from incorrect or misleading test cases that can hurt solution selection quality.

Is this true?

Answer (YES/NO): NO